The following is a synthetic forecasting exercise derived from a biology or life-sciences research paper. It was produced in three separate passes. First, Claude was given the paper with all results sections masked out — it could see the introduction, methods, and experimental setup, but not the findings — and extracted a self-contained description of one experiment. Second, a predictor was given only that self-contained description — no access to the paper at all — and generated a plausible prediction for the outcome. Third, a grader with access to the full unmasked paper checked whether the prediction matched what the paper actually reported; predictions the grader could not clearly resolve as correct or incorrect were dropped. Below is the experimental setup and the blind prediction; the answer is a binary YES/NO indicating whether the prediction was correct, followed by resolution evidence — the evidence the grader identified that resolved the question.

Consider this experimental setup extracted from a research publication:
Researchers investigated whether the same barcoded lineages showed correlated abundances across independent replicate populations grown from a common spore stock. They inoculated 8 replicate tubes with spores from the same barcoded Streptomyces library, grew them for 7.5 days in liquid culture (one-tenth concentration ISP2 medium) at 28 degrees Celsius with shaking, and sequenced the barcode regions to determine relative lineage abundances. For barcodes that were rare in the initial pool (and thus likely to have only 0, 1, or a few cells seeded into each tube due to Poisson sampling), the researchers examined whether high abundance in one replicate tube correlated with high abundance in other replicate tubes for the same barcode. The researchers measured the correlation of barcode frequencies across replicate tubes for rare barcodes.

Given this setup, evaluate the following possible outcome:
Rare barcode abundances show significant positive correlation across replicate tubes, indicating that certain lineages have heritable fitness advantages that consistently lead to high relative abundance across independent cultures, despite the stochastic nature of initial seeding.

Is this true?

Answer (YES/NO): NO